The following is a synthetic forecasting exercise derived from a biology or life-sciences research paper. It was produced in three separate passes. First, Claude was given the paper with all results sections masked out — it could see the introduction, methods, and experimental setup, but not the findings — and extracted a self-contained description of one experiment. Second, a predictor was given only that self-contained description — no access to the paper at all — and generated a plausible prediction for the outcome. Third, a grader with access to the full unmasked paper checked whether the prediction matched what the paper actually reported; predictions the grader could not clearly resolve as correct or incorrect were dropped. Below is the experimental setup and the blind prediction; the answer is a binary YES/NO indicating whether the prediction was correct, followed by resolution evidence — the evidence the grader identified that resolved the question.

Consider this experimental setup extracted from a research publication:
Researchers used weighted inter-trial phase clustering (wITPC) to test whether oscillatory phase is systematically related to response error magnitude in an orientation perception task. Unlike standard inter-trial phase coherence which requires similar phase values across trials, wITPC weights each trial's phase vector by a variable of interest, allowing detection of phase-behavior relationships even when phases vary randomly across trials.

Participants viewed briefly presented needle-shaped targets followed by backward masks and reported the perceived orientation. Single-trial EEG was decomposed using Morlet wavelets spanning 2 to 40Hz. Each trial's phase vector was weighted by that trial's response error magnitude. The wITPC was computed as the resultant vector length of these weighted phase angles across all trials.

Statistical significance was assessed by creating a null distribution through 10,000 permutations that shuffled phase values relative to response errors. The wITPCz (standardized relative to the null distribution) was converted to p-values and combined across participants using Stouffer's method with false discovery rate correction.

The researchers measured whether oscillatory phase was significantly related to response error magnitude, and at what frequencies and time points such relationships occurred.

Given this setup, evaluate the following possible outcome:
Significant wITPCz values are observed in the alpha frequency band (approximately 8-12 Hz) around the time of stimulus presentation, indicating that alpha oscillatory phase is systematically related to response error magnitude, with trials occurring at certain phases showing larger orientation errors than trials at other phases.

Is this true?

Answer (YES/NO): NO